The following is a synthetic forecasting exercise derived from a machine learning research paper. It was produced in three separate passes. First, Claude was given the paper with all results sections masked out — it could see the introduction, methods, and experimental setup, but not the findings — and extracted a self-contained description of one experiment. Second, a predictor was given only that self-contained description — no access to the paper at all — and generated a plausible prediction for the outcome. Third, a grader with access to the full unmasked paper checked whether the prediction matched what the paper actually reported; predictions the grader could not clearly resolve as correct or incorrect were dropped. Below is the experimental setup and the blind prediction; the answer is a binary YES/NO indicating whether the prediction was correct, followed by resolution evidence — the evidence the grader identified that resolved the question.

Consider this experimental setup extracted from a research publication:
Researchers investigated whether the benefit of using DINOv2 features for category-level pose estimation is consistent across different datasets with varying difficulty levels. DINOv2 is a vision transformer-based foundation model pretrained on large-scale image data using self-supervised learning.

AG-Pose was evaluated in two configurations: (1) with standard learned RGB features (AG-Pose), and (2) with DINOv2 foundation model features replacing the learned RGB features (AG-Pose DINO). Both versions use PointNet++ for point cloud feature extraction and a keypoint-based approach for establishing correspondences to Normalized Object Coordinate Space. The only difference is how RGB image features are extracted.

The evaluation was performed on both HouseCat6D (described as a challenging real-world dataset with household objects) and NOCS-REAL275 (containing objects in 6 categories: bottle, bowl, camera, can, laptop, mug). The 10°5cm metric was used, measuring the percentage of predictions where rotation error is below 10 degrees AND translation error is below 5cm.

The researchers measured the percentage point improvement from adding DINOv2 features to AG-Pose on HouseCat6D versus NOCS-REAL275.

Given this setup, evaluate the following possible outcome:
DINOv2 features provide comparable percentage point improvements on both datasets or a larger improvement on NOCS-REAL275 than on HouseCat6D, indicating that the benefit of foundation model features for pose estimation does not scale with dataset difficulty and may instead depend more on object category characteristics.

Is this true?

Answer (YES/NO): NO